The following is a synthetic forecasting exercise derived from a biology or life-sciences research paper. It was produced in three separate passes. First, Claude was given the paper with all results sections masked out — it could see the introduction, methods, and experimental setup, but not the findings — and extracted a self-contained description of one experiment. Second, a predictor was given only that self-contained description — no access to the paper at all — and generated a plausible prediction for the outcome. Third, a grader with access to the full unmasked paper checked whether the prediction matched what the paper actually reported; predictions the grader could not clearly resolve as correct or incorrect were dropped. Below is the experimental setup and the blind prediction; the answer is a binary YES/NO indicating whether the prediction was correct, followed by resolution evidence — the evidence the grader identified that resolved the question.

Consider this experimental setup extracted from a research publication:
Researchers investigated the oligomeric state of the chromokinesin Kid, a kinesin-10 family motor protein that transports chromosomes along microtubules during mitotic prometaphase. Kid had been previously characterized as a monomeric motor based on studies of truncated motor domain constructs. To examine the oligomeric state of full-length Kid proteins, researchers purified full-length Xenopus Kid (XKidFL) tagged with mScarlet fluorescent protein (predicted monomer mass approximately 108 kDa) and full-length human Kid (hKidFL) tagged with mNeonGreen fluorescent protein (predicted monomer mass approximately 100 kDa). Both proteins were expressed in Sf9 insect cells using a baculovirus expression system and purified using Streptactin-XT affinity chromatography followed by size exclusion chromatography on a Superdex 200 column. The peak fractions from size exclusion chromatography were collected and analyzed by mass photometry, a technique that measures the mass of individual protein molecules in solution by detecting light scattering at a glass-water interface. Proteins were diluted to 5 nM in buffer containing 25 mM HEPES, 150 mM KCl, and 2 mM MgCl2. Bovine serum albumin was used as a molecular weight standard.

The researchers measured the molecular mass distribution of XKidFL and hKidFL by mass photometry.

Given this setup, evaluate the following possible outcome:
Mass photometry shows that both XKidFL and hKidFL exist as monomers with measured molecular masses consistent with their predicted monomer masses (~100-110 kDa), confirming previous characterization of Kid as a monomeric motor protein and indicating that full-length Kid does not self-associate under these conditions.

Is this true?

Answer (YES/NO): NO